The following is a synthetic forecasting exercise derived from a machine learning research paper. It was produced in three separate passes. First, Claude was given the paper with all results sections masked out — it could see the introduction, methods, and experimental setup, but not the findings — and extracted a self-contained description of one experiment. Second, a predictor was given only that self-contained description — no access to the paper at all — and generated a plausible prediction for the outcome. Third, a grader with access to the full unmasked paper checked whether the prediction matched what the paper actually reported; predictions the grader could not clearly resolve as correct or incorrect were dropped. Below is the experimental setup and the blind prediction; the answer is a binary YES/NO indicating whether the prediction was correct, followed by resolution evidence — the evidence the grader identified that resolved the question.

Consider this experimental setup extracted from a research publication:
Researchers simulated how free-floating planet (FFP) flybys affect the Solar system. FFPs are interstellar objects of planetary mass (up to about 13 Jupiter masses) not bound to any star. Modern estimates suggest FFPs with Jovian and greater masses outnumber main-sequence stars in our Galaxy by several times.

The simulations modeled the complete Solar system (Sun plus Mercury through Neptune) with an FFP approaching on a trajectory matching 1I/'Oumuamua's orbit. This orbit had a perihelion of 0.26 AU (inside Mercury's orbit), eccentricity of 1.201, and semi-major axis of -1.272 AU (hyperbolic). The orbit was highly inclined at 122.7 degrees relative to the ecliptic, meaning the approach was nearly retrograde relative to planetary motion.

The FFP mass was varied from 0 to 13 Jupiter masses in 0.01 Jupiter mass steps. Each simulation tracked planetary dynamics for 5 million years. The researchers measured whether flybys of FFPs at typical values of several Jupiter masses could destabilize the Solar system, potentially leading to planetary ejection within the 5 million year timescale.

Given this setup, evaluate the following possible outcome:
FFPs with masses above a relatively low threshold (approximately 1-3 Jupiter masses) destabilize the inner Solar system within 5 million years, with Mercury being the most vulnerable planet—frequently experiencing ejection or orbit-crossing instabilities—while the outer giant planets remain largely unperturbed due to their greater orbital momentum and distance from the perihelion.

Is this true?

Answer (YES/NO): NO